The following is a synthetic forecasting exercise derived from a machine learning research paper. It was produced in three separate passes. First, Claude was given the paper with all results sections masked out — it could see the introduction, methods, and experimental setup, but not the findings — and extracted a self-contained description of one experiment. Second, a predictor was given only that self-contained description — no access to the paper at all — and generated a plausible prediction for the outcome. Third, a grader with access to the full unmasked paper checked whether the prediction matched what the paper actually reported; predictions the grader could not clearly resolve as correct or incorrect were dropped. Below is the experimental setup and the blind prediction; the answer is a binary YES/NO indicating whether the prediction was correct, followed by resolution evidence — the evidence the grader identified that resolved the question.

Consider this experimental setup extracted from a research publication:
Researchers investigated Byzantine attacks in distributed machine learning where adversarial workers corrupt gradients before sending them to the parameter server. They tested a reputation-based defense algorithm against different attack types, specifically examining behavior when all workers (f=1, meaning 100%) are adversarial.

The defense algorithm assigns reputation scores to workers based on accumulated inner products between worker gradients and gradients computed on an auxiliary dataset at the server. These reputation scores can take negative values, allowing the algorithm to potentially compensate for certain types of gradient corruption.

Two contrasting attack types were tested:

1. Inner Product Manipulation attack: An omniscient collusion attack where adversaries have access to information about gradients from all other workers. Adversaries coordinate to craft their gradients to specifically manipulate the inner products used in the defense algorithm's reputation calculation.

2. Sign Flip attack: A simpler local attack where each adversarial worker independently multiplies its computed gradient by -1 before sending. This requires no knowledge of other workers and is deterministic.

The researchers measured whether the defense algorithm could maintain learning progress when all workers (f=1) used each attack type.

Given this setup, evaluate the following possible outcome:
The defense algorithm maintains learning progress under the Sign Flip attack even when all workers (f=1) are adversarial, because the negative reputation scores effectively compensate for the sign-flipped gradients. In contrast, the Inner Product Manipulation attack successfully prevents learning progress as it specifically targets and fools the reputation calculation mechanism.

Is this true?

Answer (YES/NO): YES